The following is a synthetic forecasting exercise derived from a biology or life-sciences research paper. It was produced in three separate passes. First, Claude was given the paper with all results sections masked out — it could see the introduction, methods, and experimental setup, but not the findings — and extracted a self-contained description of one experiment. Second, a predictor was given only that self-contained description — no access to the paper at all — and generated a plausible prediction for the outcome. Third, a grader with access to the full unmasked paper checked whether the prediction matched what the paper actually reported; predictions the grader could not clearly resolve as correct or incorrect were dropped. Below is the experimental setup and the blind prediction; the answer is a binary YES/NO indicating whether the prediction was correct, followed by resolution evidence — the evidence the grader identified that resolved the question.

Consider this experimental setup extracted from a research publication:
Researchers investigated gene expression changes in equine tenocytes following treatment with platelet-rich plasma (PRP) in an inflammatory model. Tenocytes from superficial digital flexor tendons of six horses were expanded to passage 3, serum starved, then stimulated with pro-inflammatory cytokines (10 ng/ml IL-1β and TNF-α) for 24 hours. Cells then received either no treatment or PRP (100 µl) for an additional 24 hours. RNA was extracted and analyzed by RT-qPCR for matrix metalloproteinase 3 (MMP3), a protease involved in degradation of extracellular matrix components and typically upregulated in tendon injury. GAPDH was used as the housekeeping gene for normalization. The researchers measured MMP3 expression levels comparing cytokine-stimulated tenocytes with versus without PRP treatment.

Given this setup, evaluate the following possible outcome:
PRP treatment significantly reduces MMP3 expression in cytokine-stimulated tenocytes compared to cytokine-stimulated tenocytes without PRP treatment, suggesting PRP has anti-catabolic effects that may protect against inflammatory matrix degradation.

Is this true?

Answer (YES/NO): NO